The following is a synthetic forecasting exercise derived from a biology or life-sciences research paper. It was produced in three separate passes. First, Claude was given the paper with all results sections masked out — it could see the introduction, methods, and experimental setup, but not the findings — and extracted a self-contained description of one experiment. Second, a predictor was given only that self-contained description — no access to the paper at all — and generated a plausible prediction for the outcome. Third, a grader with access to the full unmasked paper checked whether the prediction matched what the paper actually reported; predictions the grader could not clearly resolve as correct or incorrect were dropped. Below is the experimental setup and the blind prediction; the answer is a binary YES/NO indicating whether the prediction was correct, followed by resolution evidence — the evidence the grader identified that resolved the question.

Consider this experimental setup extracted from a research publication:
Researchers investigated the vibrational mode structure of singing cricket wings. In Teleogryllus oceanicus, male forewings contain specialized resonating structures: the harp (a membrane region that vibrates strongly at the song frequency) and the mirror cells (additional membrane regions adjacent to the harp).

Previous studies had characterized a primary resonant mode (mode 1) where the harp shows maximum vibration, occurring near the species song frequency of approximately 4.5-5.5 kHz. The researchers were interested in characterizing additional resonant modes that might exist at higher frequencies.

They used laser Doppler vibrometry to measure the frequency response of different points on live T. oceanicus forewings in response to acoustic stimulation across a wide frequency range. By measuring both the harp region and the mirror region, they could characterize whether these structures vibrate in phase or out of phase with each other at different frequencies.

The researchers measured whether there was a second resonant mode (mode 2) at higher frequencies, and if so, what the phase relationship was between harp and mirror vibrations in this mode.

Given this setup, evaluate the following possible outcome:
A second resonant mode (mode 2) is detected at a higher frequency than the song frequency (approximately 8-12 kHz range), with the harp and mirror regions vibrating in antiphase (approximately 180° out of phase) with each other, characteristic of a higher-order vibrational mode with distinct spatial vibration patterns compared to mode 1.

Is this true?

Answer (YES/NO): NO